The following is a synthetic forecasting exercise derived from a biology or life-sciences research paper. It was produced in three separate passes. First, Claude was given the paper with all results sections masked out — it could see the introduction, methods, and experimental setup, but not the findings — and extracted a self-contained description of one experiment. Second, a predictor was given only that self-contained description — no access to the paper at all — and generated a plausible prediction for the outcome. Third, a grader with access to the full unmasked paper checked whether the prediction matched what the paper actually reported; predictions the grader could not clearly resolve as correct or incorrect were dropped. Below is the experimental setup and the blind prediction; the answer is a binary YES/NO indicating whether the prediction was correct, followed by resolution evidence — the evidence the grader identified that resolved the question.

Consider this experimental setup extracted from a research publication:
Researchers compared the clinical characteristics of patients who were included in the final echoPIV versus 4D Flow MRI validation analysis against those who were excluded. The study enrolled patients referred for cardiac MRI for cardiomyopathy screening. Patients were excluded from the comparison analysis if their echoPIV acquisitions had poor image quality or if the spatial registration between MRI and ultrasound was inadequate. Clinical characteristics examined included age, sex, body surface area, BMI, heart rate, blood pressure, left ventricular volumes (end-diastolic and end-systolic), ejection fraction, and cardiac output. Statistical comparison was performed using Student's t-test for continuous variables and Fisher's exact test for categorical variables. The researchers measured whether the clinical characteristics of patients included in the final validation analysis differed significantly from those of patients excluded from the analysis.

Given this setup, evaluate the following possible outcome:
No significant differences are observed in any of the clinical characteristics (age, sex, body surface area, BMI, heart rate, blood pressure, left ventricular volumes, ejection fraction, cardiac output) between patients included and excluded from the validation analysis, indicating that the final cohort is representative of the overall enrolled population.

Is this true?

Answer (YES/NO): YES